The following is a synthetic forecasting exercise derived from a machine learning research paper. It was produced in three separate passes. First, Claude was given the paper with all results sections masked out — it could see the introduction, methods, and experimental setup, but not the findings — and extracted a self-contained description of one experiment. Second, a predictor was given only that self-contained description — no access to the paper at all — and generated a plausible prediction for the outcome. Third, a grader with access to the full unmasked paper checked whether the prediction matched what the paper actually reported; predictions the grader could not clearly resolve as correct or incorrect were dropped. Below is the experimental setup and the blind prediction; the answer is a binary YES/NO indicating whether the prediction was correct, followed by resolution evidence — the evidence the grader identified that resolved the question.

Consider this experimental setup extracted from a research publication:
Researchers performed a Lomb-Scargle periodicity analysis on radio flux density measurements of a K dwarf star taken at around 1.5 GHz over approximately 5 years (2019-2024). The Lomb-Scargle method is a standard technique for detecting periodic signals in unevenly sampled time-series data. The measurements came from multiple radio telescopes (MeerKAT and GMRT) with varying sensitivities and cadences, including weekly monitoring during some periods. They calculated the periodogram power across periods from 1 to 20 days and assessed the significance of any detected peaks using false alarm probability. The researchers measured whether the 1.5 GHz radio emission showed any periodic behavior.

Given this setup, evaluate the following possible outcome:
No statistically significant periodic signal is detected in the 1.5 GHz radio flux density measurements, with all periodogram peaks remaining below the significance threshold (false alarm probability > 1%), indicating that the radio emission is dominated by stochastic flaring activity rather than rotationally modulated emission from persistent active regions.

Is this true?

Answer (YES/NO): NO